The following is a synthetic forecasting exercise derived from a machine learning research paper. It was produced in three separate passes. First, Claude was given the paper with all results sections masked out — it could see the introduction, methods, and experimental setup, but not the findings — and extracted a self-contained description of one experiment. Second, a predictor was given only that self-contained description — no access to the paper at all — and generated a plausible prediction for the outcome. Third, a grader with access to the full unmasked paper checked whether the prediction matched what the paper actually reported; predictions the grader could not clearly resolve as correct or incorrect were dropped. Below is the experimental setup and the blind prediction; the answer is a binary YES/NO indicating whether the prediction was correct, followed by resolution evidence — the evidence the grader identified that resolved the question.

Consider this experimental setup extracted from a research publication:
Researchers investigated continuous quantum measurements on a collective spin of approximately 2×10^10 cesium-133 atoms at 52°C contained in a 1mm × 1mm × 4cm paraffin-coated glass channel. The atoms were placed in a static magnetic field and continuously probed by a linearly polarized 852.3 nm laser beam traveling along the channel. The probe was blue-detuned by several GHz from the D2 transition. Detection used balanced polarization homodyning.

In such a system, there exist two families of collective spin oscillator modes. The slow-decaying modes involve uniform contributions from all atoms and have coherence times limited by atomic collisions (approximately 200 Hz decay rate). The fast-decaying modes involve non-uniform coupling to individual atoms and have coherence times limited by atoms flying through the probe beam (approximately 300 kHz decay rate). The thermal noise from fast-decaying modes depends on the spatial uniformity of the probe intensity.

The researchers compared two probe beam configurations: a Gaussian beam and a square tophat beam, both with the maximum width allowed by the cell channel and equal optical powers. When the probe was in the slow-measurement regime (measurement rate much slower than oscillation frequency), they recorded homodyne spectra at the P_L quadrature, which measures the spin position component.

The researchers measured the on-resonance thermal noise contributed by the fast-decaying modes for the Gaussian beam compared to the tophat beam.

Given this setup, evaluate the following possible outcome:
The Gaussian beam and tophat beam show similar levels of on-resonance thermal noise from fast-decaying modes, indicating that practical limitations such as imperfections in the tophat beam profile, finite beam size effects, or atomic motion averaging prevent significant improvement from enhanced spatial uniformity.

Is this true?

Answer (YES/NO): NO